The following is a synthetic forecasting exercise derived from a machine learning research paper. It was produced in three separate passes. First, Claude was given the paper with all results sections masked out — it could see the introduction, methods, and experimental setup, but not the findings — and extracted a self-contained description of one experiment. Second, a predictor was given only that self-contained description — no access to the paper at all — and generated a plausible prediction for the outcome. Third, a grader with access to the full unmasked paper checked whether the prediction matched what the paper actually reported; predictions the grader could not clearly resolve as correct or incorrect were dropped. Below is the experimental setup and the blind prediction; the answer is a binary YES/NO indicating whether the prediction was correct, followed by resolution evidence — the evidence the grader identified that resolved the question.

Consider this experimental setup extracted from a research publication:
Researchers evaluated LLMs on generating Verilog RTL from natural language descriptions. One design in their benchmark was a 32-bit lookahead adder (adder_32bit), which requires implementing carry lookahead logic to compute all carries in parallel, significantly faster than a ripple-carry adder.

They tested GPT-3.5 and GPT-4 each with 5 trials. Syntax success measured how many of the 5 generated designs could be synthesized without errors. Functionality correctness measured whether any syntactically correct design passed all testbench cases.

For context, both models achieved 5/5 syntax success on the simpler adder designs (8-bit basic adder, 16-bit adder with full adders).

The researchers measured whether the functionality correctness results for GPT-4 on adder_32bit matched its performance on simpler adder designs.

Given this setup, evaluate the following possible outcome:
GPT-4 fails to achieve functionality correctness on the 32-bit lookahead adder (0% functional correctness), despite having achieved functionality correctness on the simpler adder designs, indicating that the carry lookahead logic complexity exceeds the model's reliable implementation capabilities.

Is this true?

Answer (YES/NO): YES